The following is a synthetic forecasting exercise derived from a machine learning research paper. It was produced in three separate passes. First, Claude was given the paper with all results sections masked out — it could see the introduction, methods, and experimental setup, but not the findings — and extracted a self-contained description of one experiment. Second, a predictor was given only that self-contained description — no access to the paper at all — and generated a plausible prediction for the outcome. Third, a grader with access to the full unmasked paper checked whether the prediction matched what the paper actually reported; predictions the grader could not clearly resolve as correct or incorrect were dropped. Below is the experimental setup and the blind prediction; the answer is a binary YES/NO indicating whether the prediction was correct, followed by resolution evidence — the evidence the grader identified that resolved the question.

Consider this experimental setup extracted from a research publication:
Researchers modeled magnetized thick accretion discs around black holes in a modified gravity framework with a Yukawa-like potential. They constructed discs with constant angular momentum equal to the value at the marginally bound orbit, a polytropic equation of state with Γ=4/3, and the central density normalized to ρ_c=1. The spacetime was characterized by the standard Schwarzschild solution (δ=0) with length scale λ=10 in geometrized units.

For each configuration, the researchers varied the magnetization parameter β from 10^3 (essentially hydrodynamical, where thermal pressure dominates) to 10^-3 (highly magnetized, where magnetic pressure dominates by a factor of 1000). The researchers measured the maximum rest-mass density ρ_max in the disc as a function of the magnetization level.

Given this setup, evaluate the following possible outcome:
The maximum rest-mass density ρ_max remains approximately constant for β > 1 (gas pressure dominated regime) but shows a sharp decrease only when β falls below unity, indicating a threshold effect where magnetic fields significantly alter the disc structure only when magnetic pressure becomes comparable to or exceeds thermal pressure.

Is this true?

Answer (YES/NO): NO